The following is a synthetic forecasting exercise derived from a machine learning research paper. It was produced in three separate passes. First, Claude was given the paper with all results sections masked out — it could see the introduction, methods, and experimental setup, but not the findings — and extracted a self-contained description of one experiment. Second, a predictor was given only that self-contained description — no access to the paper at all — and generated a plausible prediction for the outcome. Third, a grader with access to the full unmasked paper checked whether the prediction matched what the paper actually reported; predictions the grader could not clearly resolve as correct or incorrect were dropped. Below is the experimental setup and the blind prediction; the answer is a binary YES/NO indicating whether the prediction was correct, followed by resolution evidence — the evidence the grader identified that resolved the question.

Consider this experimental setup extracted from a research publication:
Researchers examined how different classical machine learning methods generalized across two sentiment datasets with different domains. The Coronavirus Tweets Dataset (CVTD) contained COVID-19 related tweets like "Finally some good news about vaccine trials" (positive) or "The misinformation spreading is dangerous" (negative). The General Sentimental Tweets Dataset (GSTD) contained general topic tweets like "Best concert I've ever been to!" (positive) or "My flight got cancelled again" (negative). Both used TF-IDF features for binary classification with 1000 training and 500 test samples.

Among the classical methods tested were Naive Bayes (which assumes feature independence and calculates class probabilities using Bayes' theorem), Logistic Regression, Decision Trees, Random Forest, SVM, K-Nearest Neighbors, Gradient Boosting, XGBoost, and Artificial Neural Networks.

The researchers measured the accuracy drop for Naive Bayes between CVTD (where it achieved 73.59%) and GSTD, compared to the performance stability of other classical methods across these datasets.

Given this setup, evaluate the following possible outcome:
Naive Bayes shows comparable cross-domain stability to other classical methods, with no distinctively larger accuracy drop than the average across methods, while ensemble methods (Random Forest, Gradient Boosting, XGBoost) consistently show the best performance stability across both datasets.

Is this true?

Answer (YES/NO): NO